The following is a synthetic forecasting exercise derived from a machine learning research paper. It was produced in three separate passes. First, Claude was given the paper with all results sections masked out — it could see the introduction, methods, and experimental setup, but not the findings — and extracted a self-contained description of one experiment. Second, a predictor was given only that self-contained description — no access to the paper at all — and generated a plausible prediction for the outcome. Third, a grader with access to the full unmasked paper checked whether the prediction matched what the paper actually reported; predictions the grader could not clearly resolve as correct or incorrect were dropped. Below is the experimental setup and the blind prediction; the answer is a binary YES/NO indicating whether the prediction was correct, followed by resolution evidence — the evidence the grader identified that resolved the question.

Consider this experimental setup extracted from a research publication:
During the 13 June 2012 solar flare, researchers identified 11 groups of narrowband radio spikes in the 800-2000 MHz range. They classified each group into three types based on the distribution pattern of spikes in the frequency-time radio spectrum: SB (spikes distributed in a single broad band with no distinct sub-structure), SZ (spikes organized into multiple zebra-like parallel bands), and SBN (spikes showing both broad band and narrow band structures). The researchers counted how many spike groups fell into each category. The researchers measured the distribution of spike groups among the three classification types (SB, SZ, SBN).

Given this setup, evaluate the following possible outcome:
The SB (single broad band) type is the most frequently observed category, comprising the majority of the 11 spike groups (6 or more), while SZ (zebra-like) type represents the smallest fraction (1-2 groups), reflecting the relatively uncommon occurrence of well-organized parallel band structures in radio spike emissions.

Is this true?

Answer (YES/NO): NO